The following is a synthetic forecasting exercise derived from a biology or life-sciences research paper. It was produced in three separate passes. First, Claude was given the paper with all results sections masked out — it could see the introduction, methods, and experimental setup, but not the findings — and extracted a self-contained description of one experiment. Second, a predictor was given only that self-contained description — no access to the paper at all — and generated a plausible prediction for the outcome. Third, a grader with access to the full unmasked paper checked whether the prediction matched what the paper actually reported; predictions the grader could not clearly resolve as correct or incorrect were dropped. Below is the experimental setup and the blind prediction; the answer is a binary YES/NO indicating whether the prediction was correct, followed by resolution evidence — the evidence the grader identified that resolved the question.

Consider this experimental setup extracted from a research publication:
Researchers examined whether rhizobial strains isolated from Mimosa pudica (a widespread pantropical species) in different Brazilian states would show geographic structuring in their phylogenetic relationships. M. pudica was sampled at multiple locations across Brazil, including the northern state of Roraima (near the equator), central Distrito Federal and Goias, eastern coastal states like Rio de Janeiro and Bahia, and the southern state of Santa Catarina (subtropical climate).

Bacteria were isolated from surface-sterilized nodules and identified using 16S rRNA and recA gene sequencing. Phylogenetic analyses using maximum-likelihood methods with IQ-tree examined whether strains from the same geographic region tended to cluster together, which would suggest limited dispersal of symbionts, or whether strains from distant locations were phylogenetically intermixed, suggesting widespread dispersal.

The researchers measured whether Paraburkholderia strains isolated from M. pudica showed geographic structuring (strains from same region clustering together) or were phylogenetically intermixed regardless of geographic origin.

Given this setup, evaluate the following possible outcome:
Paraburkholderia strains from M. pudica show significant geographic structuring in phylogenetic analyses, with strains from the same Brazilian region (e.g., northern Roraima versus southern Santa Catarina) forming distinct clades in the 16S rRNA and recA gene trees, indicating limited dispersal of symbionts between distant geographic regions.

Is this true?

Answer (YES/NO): NO